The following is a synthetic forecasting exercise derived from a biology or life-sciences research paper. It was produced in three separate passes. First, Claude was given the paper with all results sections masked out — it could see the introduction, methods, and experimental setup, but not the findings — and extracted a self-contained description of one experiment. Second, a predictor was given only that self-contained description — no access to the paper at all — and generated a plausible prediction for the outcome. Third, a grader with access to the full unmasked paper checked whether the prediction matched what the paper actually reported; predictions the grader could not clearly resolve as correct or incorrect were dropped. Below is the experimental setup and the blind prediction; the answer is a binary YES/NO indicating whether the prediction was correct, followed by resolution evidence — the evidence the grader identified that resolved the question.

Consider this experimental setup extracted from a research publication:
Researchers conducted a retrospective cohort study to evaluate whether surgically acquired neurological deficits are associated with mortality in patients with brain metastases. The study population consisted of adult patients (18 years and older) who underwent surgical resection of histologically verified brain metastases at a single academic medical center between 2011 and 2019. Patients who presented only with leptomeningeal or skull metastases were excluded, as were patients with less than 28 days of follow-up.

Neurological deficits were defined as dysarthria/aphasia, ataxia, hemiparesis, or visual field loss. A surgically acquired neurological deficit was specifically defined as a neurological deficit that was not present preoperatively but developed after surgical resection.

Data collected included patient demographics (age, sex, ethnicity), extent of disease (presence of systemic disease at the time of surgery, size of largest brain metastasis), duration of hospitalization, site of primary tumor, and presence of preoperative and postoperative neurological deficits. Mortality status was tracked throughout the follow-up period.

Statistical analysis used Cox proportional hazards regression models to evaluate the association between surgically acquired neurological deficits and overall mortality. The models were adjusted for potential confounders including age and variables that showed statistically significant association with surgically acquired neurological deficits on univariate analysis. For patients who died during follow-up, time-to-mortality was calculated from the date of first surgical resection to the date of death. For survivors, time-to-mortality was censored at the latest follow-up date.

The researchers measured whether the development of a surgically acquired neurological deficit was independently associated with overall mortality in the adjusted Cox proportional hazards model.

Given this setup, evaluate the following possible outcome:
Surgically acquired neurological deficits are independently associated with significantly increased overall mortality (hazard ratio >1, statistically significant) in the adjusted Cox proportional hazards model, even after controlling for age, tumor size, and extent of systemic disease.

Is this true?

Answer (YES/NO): NO